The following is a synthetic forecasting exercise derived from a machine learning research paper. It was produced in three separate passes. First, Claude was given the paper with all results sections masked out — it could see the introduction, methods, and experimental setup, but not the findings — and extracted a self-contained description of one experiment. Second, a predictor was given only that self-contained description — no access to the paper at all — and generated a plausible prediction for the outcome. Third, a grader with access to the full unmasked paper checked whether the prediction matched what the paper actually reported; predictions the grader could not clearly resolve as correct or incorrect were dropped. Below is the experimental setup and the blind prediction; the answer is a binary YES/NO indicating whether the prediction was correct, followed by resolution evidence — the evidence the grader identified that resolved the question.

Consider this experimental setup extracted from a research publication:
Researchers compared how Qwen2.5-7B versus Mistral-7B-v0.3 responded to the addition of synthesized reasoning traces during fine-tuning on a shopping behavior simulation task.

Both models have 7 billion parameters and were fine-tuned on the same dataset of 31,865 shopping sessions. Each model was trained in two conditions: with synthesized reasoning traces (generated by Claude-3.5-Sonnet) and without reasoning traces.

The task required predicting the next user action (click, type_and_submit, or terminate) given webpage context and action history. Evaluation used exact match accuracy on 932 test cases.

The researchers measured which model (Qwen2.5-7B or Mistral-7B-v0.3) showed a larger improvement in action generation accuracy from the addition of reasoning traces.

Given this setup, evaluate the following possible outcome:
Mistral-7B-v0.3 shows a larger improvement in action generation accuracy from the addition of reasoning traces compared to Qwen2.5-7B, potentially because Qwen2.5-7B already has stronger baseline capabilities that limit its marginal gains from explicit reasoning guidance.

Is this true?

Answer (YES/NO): YES